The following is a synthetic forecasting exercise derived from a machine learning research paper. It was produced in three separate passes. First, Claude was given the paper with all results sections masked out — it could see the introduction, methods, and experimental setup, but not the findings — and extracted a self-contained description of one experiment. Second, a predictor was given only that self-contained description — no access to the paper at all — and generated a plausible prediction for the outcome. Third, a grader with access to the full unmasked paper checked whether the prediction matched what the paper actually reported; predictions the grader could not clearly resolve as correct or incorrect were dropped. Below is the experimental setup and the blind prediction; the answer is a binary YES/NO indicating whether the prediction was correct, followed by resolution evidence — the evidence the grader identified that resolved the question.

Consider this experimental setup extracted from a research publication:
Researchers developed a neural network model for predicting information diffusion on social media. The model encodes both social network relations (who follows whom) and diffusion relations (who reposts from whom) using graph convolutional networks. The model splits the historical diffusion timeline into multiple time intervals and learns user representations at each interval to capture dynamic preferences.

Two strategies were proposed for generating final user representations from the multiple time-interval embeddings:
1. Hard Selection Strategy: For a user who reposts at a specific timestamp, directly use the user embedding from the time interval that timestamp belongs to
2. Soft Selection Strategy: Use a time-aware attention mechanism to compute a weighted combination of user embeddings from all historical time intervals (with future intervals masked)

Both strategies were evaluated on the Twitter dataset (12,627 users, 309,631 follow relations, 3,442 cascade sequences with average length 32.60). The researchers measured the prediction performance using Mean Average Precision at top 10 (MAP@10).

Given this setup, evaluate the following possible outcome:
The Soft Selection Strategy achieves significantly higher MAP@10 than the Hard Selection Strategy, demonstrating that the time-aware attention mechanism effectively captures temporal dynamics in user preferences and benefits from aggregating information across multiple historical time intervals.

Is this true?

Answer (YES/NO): NO